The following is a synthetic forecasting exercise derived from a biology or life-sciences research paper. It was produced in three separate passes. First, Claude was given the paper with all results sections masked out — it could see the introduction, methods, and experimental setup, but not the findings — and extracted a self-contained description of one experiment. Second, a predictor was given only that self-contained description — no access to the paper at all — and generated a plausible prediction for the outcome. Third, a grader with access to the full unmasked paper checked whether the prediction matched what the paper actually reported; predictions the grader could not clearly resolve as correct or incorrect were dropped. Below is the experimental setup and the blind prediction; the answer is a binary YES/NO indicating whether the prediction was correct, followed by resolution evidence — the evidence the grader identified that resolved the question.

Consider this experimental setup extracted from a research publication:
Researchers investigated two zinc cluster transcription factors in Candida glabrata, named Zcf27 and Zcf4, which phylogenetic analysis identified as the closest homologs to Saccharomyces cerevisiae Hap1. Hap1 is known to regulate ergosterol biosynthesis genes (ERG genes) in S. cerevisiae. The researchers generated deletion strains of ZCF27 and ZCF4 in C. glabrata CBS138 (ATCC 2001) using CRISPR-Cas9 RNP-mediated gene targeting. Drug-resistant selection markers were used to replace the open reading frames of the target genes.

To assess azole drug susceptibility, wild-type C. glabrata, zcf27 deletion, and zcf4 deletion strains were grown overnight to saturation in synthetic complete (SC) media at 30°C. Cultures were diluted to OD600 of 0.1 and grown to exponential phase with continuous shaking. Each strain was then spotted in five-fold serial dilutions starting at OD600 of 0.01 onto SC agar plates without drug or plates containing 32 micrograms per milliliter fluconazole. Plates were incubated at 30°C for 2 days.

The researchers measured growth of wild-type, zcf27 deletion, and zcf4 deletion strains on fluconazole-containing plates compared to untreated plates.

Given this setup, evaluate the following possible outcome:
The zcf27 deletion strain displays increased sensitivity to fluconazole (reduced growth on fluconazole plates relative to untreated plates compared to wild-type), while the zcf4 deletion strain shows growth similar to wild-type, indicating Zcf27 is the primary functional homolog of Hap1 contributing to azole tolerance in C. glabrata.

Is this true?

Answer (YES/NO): YES